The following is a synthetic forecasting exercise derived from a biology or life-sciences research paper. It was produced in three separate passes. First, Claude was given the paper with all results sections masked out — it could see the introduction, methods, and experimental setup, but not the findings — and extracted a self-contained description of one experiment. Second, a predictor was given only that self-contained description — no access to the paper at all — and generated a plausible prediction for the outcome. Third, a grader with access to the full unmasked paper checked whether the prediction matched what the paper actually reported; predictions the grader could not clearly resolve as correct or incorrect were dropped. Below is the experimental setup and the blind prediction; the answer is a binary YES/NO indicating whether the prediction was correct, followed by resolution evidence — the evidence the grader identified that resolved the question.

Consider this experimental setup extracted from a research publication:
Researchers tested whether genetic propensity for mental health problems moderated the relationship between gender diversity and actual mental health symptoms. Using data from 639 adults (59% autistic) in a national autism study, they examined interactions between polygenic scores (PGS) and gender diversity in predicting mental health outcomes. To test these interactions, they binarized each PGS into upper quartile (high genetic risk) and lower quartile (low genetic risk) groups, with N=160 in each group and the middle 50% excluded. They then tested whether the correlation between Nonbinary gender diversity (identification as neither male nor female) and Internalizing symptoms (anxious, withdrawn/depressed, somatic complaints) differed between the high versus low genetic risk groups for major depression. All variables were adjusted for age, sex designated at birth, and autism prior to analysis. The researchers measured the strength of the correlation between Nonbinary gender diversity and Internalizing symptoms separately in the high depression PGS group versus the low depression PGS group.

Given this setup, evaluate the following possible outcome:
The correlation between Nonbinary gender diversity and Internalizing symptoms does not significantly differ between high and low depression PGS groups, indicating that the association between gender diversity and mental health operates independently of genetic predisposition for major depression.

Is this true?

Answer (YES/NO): NO